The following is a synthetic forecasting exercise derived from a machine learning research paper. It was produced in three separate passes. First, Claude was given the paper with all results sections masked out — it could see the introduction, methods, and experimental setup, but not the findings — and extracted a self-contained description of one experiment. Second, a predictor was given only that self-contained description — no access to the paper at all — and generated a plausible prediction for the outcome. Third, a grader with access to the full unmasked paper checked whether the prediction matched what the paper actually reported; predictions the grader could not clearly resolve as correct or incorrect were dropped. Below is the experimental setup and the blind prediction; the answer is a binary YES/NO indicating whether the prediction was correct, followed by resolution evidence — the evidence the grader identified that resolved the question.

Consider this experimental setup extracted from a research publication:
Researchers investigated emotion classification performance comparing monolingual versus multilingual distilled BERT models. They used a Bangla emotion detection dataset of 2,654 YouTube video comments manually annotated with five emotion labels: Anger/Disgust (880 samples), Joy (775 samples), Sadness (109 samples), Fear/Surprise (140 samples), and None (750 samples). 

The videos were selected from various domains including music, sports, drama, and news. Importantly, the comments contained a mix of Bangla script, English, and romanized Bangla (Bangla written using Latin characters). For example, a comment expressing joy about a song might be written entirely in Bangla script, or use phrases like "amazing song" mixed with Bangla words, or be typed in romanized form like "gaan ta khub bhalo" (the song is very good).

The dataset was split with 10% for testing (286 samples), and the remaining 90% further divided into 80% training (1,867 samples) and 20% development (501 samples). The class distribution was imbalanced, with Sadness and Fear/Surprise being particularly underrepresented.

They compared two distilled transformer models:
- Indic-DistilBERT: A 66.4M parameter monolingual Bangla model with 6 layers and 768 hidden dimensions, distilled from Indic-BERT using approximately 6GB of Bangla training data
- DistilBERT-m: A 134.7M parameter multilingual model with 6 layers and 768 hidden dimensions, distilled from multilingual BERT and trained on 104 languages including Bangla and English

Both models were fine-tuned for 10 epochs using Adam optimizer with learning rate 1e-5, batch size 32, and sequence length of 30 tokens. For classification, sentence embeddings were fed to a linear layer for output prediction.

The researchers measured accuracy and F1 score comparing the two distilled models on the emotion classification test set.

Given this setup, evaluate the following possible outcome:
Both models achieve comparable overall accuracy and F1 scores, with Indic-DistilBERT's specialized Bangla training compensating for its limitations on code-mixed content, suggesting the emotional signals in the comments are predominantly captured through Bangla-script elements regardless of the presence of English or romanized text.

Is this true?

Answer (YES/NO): NO